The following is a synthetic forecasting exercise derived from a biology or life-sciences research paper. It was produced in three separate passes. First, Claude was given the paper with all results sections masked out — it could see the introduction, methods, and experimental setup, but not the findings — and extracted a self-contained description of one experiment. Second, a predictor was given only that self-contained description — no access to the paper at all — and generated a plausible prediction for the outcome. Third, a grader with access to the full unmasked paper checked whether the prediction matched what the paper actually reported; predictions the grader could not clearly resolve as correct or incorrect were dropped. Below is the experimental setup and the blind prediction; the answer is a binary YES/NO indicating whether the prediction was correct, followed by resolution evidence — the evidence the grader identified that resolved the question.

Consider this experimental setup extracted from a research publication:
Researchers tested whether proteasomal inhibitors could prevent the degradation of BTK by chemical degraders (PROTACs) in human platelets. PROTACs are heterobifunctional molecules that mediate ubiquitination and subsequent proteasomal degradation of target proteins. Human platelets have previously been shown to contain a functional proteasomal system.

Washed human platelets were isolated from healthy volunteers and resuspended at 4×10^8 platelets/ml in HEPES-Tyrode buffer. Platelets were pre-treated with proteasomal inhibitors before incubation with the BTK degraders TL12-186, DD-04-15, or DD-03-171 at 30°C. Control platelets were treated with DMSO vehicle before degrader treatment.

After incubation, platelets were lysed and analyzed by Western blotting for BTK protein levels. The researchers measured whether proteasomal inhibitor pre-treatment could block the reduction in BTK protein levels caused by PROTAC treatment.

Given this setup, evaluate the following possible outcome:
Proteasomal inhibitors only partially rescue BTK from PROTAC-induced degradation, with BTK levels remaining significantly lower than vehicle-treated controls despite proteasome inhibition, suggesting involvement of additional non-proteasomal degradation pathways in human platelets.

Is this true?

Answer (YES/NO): NO